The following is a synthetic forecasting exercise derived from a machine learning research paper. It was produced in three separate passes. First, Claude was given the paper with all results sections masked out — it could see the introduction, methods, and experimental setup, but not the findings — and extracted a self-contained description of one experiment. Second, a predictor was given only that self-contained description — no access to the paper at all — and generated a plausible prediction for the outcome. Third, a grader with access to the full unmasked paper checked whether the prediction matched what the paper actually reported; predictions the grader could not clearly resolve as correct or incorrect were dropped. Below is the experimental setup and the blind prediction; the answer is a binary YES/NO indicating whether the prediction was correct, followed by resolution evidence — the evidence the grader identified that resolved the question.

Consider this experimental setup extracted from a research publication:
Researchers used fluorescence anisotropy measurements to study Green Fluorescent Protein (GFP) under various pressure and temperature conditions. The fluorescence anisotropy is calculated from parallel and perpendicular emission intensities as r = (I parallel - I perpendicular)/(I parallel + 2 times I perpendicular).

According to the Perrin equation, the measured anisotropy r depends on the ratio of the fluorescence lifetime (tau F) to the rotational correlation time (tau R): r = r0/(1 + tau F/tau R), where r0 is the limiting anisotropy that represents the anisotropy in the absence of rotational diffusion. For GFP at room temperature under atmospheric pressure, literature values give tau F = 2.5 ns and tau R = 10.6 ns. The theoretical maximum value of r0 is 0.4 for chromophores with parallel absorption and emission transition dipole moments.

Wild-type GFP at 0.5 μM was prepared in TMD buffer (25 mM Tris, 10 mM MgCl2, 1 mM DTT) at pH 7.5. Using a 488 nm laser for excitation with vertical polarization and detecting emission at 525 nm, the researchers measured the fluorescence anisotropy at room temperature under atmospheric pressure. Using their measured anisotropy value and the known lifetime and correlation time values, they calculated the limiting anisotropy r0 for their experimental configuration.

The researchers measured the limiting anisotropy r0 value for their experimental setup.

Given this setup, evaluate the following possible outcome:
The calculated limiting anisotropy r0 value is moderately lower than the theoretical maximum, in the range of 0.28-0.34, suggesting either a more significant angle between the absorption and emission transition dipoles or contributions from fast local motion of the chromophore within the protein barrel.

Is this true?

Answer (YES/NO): NO